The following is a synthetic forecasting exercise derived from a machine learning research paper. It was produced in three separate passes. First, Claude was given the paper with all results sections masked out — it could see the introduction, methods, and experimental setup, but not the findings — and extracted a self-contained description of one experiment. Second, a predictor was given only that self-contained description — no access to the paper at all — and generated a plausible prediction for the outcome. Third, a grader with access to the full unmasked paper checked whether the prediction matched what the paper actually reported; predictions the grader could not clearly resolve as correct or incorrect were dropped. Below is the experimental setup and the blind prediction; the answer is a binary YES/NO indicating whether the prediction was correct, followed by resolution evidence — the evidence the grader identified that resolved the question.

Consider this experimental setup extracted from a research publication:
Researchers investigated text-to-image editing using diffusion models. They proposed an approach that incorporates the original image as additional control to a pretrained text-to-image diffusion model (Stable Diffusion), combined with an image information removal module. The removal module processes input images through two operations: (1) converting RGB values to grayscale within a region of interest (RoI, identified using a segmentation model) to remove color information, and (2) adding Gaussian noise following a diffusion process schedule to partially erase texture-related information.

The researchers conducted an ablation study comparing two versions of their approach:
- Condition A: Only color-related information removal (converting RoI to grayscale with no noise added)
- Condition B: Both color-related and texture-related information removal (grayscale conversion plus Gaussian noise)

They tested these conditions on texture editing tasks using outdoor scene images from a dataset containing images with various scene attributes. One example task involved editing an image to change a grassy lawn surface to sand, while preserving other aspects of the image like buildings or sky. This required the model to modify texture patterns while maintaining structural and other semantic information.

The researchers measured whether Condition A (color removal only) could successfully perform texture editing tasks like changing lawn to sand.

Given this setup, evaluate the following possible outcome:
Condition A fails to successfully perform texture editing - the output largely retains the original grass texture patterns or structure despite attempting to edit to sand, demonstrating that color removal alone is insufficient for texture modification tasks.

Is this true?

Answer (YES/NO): YES